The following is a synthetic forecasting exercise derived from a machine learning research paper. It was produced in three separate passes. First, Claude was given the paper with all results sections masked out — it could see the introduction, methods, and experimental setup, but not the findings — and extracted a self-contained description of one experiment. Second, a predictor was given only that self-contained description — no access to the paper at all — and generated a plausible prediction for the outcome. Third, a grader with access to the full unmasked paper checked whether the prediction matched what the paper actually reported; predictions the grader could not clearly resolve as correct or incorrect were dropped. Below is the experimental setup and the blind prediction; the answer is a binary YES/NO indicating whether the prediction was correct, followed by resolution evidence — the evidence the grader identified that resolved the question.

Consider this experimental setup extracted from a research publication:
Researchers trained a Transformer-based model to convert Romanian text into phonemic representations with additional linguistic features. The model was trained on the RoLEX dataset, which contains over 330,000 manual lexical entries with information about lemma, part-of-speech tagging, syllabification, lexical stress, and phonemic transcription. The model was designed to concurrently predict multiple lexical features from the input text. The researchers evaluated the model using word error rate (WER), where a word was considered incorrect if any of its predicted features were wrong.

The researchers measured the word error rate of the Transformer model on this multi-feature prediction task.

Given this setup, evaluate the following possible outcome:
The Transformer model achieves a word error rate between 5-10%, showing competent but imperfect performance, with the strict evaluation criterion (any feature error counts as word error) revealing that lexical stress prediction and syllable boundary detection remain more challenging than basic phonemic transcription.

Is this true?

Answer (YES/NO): NO